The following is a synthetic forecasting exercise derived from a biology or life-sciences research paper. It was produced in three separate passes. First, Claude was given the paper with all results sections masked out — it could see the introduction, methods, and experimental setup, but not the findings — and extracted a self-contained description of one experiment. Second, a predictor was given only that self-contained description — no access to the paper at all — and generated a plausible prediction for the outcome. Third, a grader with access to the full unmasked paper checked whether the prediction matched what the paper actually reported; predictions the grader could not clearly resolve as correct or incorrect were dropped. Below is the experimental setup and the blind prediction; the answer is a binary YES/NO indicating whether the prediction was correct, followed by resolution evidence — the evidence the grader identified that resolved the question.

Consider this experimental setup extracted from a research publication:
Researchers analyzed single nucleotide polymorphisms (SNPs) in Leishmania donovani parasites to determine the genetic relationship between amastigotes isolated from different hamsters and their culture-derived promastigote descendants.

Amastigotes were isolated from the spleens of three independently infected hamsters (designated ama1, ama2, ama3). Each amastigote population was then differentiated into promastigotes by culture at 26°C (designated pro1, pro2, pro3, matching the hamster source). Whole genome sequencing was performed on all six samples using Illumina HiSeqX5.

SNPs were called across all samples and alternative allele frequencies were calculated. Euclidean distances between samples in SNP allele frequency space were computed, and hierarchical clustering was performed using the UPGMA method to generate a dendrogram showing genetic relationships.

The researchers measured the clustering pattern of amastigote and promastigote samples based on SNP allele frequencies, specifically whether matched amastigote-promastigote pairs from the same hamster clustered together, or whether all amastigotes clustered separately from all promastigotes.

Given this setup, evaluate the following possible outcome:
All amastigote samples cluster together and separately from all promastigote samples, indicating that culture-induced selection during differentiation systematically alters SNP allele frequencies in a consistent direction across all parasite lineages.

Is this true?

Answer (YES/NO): NO